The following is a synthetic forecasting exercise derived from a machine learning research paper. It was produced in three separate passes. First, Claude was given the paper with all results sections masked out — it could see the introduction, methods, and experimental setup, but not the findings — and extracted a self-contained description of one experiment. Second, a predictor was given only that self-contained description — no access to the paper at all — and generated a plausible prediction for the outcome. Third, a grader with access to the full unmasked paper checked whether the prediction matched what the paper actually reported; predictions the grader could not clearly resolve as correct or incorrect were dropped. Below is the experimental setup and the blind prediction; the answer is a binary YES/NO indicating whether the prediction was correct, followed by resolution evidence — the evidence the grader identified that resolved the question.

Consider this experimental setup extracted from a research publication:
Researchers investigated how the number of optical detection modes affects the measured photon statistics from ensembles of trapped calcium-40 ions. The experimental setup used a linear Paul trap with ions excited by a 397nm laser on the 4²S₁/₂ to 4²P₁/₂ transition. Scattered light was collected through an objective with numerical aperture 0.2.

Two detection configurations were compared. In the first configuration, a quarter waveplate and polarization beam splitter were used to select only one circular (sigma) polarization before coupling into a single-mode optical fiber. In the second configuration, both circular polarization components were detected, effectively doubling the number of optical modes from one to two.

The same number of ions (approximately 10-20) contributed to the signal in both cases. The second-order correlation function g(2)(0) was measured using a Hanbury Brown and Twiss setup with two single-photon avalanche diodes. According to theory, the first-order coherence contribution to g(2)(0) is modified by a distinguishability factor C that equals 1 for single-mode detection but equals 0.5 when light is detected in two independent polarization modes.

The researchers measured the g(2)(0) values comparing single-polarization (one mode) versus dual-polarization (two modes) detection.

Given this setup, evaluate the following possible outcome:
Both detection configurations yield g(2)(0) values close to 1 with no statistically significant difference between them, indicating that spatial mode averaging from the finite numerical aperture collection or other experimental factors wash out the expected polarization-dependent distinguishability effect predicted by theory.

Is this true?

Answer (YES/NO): NO